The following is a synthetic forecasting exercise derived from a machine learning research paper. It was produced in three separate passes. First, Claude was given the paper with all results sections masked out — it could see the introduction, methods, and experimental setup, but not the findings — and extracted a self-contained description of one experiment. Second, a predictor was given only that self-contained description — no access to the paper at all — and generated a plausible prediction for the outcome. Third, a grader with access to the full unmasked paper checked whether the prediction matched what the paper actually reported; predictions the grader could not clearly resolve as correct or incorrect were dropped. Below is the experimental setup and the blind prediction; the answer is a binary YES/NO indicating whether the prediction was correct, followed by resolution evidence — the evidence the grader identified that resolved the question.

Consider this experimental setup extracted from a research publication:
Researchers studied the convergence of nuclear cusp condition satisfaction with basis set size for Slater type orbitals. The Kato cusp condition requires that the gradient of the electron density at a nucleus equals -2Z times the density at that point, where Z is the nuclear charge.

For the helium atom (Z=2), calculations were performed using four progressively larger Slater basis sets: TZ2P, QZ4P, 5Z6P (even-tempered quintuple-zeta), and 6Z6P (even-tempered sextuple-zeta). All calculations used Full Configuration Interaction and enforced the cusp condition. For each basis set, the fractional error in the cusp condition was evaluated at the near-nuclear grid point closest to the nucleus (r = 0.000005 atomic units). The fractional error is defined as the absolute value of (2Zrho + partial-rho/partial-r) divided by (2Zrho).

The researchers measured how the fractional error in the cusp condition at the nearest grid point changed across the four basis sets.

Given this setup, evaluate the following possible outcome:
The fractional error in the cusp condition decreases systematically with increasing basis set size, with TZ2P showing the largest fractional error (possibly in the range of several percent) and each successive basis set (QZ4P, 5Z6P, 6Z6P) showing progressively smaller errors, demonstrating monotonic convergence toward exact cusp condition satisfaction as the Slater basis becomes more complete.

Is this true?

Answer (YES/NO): NO